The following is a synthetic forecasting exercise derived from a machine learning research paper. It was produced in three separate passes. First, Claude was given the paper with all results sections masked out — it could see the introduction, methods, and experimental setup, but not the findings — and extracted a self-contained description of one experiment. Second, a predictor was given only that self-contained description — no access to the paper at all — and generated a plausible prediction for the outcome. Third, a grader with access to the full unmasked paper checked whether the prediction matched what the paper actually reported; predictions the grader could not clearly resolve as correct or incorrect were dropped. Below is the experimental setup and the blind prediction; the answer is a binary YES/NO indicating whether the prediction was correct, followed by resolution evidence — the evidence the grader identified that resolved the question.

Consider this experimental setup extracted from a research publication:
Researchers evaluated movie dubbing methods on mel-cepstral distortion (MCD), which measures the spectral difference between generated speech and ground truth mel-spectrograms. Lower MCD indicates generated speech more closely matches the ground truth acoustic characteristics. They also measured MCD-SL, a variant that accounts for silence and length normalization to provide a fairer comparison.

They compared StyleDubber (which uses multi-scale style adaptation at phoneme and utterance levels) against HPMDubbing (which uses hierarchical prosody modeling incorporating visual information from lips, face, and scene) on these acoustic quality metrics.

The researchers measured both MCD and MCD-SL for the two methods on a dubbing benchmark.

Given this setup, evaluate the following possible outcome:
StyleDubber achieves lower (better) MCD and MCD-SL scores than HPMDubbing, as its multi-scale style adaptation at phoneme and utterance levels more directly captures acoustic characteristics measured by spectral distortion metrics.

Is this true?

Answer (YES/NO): YES